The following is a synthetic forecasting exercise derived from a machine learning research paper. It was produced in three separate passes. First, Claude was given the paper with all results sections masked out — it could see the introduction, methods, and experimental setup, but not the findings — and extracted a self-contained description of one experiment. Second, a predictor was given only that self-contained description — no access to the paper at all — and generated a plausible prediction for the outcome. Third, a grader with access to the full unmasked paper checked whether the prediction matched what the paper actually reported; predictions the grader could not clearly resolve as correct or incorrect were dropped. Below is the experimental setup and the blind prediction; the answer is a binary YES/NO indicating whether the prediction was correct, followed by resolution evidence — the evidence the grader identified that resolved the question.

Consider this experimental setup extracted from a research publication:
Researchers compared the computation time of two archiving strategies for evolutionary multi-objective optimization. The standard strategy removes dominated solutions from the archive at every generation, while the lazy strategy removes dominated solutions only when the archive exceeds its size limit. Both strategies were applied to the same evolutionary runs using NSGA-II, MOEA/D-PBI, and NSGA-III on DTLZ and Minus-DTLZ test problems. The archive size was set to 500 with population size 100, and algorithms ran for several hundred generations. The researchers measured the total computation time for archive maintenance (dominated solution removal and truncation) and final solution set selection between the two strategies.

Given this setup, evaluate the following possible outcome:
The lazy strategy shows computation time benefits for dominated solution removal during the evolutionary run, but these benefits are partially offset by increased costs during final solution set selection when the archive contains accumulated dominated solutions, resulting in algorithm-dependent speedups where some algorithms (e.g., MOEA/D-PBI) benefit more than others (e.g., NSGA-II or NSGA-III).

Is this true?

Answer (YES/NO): NO